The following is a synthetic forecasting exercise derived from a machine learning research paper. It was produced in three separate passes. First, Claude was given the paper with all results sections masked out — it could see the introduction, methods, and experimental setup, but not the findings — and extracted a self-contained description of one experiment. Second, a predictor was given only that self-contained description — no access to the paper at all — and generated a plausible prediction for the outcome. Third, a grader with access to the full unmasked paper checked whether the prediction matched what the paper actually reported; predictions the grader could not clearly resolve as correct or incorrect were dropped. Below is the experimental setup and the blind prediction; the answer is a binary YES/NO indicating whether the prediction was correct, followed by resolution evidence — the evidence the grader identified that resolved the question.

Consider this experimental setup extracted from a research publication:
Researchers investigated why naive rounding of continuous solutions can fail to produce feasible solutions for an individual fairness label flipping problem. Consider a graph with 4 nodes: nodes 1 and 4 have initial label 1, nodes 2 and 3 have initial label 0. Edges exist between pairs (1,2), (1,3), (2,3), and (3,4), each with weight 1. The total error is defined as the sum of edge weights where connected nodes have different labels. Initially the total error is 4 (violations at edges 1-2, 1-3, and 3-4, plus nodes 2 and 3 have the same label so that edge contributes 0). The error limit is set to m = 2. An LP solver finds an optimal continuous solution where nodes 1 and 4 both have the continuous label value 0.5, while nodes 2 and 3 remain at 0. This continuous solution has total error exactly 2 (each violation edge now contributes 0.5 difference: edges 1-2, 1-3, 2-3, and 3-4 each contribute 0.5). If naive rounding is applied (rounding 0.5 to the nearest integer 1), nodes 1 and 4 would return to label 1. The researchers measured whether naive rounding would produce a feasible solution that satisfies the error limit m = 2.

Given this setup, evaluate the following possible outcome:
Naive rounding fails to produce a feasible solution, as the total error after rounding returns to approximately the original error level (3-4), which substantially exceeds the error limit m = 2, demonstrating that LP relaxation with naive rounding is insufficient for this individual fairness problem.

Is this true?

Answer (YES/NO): YES